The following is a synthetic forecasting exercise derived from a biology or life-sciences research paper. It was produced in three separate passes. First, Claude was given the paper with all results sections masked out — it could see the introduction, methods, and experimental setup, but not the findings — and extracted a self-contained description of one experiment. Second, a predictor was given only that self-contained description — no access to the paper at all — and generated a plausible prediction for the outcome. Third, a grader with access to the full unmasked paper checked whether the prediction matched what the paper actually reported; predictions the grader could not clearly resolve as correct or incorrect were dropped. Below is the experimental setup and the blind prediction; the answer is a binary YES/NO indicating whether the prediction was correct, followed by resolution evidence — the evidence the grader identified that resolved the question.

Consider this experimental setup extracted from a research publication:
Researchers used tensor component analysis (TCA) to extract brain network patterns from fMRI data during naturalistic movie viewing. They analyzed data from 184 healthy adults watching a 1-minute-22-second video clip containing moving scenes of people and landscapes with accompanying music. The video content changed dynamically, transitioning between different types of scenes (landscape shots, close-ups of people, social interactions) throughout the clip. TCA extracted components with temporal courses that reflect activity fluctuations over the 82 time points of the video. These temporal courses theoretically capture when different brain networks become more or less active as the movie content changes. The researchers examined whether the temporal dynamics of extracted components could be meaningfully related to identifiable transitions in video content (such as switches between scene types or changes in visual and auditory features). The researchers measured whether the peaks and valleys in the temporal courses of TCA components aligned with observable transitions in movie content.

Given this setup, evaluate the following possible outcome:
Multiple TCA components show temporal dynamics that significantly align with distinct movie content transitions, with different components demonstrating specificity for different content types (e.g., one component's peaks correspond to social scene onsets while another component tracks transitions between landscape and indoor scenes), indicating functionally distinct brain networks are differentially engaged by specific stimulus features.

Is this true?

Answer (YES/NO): YES